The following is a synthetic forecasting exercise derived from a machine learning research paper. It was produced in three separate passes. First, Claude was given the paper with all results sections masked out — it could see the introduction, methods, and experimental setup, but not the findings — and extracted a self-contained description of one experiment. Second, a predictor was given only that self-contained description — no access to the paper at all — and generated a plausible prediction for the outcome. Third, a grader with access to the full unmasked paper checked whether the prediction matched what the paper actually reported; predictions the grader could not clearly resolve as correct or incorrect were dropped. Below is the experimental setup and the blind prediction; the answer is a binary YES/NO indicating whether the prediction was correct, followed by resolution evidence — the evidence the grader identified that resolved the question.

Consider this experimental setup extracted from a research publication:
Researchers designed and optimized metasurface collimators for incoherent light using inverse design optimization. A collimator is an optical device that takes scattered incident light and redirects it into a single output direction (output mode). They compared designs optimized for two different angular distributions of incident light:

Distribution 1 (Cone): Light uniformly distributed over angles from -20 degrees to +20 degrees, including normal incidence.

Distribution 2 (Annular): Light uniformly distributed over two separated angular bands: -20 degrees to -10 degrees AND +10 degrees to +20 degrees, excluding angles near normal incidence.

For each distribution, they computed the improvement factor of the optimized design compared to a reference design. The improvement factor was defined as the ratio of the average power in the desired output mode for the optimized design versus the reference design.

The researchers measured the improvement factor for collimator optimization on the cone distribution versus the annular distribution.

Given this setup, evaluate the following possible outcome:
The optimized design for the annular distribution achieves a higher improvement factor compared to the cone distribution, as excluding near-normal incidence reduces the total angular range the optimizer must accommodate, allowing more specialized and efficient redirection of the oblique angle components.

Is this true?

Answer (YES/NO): YES